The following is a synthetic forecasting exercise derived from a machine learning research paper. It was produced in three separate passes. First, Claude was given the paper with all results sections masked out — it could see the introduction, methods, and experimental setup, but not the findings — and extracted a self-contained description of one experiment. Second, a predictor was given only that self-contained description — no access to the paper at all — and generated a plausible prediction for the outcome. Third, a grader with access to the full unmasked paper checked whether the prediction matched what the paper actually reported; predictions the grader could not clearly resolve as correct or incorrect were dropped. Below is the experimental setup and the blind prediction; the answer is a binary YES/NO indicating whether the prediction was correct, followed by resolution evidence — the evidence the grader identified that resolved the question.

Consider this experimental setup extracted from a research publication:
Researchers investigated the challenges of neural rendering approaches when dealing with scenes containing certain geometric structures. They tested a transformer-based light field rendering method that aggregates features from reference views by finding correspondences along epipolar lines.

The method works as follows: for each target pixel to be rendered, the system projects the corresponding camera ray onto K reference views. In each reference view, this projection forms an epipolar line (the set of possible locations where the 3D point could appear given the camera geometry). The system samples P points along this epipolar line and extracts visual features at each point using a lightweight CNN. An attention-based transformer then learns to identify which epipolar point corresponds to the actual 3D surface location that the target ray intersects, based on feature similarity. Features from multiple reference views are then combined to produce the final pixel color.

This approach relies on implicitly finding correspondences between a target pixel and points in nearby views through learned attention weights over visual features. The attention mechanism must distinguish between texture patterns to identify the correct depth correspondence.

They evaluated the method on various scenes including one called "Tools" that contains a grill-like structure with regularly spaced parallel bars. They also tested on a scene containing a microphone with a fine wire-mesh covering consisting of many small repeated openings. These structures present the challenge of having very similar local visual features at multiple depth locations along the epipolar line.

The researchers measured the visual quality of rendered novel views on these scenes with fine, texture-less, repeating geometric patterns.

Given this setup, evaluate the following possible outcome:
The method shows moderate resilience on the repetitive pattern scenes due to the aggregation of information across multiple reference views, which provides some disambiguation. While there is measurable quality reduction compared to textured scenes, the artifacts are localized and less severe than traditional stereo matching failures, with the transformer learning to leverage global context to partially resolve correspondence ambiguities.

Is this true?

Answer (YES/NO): NO